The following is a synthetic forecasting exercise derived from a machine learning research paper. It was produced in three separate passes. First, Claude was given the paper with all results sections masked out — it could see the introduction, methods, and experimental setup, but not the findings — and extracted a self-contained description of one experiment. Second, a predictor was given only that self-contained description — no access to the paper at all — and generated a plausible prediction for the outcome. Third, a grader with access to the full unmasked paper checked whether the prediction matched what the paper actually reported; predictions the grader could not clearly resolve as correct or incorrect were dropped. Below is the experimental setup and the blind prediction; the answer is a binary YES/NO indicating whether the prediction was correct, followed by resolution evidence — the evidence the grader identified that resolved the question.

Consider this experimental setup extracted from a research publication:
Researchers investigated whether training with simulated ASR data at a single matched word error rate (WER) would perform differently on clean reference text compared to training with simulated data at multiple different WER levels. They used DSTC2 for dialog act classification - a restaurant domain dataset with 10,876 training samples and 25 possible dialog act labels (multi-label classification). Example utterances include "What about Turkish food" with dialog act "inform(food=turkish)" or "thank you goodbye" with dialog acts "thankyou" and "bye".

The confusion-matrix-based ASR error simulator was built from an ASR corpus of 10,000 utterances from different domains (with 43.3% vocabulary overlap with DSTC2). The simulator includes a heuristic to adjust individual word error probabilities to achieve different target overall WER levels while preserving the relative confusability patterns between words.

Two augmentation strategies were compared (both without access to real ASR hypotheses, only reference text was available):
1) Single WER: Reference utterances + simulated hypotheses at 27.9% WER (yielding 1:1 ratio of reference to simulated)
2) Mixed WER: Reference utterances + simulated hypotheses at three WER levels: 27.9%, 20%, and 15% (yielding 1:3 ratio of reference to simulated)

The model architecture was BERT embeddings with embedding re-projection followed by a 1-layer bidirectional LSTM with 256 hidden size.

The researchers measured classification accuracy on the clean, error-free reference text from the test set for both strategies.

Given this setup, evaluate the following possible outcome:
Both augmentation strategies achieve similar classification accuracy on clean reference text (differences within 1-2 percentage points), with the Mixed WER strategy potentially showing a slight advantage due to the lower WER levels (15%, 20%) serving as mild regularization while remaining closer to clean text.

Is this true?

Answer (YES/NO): YES